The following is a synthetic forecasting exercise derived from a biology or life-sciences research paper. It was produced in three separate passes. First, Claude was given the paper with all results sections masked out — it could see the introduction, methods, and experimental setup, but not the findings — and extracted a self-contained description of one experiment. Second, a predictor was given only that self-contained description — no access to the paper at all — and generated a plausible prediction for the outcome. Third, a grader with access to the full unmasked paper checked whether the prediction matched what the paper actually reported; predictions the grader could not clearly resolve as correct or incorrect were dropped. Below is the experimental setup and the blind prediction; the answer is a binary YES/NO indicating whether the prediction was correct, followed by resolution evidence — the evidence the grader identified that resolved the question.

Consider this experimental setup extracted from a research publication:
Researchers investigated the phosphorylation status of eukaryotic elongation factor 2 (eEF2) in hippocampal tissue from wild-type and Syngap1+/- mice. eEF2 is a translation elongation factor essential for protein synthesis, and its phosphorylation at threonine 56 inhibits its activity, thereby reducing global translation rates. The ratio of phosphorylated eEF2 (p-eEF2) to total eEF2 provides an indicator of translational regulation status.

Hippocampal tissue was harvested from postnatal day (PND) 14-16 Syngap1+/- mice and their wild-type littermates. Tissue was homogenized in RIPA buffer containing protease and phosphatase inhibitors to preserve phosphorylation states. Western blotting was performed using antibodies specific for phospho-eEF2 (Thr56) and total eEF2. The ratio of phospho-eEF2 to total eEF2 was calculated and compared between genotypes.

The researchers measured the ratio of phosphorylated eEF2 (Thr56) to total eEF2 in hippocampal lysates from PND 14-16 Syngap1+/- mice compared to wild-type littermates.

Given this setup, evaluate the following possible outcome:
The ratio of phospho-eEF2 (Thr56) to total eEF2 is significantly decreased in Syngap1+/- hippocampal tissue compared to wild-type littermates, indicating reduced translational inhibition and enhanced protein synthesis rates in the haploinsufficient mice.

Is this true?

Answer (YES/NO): NO